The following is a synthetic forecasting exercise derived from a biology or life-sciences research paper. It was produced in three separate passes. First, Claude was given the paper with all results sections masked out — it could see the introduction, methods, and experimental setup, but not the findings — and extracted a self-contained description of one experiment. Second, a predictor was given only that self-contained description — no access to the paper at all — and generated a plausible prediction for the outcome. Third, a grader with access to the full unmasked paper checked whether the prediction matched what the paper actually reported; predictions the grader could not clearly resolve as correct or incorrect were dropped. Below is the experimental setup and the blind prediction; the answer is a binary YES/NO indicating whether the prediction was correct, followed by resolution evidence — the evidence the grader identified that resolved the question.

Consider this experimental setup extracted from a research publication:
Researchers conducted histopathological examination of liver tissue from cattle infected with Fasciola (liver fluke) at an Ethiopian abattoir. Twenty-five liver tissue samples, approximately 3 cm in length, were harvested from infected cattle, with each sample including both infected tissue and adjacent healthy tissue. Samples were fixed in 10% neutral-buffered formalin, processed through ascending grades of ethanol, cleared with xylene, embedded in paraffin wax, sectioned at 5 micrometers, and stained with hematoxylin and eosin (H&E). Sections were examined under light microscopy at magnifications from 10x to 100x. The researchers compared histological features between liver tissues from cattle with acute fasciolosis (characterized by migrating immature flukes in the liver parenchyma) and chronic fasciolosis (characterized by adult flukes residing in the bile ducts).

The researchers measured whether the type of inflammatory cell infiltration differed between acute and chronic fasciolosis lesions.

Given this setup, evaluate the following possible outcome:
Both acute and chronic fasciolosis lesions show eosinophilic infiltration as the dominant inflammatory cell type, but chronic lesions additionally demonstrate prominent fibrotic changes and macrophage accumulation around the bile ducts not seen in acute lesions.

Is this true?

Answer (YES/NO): NO